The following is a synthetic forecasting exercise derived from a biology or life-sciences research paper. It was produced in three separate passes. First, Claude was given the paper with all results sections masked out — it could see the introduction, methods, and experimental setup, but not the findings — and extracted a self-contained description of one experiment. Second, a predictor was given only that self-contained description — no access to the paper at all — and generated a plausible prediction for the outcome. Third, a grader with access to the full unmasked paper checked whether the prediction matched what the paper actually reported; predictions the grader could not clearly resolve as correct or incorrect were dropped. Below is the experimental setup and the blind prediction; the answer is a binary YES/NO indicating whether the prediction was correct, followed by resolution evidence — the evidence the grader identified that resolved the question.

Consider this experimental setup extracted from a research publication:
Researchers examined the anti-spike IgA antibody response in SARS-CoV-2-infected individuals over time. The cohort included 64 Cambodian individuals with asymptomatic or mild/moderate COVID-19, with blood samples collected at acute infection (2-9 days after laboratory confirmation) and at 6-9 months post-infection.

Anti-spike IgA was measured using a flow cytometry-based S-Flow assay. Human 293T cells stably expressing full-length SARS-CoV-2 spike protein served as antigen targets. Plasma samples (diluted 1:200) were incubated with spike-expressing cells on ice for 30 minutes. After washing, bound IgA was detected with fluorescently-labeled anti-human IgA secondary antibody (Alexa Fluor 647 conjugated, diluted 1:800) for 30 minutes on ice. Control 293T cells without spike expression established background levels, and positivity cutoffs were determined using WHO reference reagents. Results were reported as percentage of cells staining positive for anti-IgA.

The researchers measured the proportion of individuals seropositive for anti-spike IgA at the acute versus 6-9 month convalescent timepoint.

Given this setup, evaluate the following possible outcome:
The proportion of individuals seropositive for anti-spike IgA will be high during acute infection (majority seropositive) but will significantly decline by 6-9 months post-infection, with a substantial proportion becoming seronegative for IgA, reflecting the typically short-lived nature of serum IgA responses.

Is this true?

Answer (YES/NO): YES